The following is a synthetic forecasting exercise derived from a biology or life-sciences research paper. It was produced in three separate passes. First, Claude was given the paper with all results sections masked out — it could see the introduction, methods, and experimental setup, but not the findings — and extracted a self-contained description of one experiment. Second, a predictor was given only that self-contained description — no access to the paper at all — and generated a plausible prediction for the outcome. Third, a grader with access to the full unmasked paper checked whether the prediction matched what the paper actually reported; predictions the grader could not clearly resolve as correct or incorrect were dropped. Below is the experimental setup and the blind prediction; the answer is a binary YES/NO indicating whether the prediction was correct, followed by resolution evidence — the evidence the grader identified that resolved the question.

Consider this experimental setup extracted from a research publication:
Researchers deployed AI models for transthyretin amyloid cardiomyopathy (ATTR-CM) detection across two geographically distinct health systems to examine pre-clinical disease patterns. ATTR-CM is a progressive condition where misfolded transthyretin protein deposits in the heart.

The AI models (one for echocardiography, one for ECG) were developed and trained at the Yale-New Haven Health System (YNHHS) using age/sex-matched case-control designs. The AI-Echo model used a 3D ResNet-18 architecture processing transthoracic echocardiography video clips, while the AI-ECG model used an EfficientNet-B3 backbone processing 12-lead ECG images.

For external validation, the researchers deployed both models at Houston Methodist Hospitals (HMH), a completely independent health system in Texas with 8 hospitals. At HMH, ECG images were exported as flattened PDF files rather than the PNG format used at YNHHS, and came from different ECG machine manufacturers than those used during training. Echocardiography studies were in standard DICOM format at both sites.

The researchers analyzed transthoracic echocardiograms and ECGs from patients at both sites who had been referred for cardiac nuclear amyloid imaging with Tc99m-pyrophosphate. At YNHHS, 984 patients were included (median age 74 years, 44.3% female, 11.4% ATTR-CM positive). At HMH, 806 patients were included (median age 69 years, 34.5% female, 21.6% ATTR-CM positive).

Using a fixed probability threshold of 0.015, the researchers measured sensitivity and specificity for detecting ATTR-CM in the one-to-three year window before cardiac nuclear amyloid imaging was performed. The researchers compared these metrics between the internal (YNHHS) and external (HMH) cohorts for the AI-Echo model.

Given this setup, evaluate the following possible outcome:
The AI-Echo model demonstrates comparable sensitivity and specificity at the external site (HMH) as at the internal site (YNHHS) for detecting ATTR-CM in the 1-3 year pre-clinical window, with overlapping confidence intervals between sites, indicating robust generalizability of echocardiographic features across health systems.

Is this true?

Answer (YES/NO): NO